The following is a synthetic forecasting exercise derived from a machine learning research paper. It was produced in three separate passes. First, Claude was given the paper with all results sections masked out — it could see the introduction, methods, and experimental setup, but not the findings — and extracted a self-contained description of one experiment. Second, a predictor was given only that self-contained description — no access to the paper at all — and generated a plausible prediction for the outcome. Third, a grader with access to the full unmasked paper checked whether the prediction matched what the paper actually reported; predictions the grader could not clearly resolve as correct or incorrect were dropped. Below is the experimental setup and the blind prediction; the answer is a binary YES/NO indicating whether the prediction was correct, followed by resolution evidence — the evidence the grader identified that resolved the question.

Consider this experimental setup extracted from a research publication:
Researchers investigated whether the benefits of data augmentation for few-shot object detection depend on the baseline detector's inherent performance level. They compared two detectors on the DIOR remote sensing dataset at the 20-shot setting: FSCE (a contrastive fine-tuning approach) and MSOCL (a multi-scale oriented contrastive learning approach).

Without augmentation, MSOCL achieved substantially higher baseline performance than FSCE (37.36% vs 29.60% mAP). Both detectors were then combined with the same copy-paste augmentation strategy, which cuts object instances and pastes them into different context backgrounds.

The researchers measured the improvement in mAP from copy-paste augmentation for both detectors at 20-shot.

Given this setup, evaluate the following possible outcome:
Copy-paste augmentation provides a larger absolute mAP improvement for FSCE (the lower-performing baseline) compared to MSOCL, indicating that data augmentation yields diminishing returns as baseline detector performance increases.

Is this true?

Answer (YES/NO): YES